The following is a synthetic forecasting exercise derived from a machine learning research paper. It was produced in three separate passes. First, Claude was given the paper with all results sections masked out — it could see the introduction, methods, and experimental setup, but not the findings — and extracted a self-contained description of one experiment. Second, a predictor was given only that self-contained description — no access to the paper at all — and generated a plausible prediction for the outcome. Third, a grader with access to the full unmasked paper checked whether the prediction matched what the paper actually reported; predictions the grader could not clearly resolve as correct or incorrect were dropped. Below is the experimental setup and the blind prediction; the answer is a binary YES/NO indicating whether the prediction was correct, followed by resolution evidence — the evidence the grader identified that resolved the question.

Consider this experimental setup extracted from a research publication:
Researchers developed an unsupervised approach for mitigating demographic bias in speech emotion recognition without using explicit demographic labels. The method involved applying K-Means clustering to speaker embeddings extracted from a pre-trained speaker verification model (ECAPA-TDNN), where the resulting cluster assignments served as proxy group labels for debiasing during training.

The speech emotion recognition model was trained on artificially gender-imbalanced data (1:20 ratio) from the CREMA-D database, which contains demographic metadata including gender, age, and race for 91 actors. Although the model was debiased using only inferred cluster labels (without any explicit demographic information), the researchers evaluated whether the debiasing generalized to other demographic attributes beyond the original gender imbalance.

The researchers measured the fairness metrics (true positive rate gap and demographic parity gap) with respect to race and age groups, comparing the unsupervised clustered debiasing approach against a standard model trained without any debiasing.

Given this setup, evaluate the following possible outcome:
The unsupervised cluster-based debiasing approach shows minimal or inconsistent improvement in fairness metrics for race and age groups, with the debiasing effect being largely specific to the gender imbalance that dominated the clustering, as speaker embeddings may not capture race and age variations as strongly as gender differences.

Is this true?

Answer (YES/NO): NO